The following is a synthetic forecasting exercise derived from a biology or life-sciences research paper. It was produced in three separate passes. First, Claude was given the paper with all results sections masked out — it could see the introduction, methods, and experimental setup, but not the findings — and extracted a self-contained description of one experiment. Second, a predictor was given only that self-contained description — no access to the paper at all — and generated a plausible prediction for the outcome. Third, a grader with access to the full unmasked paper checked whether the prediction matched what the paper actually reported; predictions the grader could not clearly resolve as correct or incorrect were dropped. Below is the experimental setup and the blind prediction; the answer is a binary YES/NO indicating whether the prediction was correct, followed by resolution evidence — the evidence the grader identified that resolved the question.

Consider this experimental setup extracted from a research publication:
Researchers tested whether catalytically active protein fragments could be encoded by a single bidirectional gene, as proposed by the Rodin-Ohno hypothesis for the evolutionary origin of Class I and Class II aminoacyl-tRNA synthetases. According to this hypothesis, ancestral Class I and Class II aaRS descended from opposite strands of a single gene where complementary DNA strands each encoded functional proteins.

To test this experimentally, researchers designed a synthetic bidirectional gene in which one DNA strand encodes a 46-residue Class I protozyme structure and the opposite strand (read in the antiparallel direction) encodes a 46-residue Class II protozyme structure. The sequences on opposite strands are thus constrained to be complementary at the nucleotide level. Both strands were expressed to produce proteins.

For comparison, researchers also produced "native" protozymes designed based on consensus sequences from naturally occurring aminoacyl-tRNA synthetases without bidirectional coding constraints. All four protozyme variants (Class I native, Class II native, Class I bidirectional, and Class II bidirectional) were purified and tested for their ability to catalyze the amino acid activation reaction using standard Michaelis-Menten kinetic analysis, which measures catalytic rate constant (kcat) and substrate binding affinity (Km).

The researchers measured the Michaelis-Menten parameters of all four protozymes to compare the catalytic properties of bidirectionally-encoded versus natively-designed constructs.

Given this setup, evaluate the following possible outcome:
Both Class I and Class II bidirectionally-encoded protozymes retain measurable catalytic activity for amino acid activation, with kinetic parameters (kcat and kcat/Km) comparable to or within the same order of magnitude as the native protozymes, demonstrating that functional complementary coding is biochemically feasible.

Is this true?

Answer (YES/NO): YES